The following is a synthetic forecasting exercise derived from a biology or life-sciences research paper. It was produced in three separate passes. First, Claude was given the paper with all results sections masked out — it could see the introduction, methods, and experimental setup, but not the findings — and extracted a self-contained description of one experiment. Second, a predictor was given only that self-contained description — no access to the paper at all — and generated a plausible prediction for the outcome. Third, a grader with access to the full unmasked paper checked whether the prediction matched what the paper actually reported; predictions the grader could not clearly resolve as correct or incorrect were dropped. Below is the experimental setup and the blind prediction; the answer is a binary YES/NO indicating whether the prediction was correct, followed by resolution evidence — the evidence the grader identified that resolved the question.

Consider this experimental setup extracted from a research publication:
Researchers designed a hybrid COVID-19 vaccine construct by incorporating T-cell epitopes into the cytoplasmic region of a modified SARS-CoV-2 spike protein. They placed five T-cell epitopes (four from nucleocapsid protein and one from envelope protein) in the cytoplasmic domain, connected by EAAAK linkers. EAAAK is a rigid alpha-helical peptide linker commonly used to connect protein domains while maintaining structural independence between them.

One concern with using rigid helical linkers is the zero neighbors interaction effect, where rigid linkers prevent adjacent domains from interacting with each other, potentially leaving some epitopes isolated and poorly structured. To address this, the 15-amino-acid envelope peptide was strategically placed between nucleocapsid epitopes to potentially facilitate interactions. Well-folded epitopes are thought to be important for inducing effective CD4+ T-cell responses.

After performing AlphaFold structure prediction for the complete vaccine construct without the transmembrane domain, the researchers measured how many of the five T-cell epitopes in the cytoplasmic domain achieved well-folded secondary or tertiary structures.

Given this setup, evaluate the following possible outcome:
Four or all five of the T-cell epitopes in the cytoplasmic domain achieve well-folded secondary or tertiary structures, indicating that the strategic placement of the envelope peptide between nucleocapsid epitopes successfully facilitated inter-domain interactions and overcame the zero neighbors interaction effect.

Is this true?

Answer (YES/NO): NO